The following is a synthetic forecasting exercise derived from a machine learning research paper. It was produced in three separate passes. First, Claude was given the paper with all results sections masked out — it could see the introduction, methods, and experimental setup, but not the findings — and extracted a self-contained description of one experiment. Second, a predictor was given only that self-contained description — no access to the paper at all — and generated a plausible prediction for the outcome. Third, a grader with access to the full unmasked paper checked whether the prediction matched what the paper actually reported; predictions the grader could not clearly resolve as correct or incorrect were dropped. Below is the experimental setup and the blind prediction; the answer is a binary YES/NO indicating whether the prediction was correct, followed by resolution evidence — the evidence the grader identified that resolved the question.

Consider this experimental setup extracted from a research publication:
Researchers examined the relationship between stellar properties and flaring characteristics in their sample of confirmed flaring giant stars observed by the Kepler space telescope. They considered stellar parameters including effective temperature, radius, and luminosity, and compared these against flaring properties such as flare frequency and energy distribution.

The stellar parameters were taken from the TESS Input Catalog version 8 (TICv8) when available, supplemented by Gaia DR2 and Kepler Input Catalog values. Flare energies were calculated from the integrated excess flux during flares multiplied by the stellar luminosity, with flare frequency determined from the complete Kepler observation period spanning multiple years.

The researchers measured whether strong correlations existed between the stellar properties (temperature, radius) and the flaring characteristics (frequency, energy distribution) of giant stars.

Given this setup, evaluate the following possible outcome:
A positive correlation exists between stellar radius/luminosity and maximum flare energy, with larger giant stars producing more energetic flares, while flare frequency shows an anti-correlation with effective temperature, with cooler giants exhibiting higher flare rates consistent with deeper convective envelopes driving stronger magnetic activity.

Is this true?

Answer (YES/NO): NO